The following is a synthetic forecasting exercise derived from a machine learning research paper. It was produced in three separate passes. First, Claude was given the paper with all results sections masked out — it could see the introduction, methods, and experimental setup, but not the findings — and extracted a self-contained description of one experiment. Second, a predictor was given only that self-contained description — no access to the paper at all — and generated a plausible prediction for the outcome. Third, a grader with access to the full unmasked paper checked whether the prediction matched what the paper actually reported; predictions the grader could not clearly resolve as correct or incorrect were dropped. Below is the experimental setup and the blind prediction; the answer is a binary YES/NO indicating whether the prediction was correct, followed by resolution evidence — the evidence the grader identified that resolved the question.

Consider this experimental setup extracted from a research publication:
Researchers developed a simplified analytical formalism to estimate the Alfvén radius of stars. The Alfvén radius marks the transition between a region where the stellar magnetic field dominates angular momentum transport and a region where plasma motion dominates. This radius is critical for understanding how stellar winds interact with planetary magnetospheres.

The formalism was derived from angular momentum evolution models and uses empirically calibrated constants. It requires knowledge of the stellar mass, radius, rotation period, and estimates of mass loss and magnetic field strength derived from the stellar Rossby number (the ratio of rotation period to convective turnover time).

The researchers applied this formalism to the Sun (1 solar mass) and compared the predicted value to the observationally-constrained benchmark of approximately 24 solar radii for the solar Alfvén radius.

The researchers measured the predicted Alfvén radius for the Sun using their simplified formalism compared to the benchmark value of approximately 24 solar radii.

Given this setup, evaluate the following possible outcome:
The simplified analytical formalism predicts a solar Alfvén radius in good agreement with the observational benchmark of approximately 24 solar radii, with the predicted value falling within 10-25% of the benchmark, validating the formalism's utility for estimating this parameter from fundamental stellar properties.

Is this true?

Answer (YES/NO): YES